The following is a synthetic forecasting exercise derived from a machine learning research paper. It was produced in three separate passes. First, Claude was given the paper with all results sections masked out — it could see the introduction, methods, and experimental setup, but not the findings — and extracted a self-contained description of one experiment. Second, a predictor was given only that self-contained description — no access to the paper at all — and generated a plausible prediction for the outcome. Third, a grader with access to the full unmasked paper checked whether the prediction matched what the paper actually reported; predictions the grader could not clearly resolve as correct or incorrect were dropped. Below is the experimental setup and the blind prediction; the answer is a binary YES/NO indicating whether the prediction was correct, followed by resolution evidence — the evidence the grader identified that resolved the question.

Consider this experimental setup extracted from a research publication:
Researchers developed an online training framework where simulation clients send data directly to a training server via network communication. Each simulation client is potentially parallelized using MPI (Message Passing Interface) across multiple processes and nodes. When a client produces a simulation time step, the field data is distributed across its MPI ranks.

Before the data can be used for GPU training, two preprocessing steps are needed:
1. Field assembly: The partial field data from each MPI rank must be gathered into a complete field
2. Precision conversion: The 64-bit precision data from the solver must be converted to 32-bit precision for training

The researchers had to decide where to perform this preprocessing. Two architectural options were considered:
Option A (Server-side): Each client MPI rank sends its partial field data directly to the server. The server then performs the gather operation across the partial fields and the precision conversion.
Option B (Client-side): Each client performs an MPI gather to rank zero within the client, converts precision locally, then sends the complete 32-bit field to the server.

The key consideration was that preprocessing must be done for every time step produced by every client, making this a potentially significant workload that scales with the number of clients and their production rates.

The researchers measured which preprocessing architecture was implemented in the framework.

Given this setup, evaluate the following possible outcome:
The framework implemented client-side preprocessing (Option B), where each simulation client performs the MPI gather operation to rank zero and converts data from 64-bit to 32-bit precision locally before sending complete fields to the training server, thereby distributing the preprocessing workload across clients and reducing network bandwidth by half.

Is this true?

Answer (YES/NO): YES